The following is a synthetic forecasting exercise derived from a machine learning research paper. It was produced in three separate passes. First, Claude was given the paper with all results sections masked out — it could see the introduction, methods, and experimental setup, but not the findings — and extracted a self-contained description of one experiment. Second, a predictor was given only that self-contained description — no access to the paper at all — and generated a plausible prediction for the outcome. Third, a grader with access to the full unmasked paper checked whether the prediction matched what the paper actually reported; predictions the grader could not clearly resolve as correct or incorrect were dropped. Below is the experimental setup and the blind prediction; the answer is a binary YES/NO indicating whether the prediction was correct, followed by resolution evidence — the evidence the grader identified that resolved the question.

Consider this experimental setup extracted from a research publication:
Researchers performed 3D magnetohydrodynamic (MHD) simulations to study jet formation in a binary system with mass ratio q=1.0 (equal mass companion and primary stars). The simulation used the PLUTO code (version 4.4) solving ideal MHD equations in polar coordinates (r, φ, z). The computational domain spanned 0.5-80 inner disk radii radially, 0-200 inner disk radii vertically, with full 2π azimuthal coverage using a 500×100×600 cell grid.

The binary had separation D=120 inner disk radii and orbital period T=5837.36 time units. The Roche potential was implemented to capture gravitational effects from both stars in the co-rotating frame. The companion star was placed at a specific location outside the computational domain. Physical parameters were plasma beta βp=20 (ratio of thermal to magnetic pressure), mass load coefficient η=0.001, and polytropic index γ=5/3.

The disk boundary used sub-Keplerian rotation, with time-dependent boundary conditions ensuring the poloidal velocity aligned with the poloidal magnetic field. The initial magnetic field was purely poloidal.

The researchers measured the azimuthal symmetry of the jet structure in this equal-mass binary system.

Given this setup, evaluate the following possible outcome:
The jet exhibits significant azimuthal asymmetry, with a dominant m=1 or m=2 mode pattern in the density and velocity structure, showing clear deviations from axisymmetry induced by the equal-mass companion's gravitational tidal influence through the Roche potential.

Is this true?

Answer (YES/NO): NO